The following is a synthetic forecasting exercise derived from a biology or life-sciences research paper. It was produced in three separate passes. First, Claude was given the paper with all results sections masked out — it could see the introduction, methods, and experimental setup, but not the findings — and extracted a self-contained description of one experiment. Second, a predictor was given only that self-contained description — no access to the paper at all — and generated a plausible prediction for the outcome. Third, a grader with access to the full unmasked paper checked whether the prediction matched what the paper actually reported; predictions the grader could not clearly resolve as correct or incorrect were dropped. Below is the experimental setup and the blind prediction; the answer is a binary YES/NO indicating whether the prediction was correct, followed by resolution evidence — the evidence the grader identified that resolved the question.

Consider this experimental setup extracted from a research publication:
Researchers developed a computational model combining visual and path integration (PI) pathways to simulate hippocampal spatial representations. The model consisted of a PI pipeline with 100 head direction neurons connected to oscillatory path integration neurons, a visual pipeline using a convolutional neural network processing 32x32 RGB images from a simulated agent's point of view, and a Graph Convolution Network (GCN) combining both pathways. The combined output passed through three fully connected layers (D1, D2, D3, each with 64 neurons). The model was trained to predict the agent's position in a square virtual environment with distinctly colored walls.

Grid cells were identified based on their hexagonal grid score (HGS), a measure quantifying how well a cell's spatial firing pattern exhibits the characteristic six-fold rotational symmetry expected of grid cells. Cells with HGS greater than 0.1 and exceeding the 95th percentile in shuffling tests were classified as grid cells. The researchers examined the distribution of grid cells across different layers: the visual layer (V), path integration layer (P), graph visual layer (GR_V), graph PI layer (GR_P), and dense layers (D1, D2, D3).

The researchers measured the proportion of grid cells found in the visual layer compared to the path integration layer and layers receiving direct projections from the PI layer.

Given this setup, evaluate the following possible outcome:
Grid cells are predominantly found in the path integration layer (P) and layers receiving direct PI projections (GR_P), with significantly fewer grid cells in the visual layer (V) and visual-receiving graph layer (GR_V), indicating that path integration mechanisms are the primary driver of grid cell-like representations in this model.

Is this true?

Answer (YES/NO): NO